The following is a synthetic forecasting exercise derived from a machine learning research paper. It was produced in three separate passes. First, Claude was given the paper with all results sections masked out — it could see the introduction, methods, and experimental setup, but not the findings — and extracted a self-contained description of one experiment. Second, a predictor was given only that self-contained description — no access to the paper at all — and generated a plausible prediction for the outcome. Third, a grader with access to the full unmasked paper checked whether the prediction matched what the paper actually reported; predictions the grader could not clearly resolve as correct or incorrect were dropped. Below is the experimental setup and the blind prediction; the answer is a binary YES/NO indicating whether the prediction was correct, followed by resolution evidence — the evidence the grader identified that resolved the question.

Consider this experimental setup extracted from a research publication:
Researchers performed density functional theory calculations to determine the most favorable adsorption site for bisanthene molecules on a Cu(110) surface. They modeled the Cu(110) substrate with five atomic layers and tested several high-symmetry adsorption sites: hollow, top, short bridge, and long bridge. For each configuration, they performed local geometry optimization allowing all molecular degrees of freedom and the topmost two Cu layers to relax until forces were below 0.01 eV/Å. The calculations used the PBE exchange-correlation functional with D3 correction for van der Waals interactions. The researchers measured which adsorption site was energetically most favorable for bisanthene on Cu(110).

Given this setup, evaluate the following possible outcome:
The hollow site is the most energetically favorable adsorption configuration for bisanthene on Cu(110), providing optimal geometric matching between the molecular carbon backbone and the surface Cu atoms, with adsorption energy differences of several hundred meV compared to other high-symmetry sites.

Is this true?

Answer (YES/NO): NO